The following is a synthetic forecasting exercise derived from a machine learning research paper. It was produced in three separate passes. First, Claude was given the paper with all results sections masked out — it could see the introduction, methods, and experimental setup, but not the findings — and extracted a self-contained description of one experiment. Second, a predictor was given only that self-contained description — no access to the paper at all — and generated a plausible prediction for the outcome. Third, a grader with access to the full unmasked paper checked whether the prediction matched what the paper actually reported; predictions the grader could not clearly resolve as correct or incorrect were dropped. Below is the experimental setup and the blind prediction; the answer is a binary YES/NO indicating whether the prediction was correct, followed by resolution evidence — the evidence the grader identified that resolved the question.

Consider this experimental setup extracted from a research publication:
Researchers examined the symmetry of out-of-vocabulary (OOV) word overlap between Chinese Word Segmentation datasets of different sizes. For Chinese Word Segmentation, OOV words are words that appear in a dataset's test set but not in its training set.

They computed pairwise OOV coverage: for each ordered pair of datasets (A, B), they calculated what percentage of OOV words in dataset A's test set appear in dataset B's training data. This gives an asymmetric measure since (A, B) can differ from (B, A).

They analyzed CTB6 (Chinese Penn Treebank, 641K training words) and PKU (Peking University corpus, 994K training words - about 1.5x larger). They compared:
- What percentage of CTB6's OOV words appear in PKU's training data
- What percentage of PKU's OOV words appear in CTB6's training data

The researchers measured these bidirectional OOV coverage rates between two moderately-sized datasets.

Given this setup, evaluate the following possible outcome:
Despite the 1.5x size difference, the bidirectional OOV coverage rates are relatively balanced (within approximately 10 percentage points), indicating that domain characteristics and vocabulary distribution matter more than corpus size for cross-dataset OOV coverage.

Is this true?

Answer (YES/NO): YES